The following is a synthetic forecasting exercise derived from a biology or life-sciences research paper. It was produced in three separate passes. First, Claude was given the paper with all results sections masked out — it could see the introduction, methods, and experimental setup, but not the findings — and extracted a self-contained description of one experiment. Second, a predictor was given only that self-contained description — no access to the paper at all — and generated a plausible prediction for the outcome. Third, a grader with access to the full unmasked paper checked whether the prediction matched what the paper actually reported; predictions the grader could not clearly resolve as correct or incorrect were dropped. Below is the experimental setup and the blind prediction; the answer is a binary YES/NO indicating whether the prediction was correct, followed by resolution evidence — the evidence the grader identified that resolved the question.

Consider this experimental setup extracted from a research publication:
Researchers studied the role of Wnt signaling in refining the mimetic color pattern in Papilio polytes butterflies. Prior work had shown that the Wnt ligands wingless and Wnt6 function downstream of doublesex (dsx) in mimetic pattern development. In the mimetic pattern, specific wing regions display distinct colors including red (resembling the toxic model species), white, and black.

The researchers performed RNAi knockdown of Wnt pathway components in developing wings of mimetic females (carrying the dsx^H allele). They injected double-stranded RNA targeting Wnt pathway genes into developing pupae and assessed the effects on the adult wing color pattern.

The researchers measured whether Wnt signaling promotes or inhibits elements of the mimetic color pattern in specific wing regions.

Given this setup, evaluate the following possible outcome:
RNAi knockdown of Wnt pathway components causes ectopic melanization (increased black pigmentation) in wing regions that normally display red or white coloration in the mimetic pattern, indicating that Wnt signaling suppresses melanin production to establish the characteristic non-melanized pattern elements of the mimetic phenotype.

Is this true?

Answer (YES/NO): NO